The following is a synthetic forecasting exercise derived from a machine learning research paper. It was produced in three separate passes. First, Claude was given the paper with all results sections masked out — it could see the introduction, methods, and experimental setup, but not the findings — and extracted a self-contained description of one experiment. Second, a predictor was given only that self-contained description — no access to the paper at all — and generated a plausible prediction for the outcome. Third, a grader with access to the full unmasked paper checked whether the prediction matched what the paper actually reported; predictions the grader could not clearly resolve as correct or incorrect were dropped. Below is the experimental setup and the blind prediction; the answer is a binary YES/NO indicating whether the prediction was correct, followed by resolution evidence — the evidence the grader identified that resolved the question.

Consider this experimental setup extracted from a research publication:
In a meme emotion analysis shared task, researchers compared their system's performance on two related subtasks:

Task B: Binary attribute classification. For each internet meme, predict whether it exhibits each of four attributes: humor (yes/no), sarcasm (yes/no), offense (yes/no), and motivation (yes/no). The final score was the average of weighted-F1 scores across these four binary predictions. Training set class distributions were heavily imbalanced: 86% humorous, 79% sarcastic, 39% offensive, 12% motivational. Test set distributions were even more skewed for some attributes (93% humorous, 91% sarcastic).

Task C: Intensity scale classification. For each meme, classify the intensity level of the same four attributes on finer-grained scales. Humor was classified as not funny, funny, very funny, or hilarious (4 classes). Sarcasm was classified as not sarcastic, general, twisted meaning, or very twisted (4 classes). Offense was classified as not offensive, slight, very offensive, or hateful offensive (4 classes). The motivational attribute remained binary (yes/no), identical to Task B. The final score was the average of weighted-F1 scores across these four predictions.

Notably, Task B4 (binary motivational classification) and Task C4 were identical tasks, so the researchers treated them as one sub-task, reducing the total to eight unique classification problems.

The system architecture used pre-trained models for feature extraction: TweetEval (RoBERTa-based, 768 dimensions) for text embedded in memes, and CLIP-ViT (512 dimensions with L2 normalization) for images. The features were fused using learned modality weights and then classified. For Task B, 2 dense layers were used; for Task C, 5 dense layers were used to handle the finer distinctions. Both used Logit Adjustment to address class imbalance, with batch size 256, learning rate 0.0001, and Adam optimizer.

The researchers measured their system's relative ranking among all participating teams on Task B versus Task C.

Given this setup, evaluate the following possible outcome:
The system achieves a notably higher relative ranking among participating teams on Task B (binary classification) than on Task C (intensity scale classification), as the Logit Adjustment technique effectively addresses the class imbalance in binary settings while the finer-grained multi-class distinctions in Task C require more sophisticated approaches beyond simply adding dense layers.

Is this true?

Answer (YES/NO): NO